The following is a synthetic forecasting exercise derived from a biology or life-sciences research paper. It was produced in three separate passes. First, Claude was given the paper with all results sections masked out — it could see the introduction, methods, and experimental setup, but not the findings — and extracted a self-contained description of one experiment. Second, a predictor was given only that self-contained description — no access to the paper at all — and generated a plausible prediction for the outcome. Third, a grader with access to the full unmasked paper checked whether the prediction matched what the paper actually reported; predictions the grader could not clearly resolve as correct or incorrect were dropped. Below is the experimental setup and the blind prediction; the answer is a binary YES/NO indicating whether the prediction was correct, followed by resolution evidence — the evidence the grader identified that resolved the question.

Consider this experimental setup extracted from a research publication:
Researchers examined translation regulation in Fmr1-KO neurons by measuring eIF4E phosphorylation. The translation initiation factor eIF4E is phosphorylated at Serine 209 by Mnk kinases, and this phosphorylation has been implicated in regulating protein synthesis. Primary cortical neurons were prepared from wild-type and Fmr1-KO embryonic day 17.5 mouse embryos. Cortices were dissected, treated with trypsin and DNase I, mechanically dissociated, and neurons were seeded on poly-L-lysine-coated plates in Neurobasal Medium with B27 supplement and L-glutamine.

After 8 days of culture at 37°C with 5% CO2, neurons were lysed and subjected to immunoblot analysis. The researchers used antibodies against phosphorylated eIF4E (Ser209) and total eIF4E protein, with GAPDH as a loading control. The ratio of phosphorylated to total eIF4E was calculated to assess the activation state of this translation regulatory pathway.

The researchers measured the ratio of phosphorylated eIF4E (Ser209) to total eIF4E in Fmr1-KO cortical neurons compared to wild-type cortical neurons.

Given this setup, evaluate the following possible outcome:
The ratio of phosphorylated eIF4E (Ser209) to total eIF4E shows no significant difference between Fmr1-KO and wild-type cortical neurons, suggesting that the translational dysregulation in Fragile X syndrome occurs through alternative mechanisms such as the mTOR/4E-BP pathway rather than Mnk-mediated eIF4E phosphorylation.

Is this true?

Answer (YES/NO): NO